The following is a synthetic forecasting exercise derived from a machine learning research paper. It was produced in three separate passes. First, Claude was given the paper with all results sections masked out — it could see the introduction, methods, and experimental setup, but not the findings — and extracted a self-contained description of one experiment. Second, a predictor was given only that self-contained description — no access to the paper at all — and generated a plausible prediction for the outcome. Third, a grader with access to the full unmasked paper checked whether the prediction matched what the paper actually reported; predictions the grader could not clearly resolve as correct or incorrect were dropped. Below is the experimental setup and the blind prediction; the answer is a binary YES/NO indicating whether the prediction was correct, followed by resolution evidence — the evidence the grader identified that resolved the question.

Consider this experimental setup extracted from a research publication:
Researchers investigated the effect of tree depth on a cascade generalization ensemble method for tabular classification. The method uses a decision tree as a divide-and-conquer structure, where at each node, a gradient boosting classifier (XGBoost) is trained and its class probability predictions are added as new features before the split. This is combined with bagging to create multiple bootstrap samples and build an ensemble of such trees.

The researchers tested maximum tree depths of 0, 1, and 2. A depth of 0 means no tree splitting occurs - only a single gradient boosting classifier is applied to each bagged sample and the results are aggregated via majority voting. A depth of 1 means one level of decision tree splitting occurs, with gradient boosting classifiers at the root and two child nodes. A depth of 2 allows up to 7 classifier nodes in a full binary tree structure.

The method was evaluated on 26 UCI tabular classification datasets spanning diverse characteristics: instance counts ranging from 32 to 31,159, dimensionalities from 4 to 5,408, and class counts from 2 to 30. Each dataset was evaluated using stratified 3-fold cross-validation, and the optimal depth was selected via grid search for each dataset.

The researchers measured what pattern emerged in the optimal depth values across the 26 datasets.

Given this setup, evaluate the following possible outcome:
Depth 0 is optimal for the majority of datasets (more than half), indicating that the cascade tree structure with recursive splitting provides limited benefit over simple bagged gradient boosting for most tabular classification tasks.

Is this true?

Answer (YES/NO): NO